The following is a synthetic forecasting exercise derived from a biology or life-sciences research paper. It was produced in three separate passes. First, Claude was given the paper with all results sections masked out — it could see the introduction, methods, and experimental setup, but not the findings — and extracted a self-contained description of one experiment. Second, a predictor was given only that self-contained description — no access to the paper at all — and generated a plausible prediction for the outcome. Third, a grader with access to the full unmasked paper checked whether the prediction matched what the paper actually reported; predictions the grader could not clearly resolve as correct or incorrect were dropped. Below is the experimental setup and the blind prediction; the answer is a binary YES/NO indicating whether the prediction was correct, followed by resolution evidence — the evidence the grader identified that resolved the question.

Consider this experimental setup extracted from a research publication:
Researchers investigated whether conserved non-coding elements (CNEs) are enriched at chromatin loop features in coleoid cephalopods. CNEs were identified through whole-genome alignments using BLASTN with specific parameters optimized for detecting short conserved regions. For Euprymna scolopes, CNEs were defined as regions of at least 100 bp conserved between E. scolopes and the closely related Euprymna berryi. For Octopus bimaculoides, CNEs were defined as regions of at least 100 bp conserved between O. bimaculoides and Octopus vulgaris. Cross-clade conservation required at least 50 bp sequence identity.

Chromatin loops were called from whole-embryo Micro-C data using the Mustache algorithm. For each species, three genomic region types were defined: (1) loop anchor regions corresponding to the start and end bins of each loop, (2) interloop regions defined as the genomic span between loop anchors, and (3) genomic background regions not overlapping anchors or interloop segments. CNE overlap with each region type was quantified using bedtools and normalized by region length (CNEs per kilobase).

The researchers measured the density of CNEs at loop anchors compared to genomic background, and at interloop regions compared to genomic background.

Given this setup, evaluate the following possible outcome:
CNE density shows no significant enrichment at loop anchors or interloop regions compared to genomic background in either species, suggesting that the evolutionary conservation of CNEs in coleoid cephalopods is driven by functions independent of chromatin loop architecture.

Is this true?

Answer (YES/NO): NO